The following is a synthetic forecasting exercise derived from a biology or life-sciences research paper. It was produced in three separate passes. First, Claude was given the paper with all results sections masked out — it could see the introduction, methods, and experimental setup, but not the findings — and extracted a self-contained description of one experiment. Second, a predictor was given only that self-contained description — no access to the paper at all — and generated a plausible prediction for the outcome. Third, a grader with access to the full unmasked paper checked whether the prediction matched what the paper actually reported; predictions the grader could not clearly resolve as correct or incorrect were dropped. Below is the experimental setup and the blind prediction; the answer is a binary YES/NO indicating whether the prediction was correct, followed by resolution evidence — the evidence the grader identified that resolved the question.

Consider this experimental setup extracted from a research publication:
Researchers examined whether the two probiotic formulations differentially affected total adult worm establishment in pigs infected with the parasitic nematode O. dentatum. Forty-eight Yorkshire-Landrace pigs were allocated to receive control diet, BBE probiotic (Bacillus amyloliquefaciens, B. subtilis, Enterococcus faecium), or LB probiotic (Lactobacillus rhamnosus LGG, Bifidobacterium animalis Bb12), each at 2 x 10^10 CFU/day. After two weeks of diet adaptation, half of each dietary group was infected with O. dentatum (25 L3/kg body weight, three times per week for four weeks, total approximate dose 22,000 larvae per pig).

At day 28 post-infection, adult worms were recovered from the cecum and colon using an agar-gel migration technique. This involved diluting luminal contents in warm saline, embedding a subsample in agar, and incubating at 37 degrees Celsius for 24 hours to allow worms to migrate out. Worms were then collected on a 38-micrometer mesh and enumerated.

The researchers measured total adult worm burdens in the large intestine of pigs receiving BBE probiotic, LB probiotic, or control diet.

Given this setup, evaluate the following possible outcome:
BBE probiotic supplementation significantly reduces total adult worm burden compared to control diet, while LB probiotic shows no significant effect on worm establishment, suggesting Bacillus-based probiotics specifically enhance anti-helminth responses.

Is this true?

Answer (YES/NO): NO